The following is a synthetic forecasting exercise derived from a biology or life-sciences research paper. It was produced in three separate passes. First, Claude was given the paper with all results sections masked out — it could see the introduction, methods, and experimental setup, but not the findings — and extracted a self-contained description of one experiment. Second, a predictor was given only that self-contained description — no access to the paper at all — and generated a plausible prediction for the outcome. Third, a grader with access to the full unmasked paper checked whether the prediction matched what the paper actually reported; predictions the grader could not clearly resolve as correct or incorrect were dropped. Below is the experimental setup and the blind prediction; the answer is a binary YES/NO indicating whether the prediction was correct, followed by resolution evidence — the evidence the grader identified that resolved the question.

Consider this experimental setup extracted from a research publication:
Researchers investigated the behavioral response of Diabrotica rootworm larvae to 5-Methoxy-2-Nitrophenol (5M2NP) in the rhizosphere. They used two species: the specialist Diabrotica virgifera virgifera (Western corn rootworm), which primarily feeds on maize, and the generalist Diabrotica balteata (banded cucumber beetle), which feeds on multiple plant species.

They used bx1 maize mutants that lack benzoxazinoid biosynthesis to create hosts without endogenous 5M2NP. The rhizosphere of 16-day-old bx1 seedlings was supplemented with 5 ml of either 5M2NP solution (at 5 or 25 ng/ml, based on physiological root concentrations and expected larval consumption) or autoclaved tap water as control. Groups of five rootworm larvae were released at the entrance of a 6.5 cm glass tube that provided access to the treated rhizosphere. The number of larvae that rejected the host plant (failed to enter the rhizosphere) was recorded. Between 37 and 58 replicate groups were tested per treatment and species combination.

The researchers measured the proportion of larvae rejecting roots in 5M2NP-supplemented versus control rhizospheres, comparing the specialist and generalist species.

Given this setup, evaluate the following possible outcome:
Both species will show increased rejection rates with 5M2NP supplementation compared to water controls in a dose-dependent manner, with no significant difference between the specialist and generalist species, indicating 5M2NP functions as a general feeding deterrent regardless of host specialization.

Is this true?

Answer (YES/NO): NO